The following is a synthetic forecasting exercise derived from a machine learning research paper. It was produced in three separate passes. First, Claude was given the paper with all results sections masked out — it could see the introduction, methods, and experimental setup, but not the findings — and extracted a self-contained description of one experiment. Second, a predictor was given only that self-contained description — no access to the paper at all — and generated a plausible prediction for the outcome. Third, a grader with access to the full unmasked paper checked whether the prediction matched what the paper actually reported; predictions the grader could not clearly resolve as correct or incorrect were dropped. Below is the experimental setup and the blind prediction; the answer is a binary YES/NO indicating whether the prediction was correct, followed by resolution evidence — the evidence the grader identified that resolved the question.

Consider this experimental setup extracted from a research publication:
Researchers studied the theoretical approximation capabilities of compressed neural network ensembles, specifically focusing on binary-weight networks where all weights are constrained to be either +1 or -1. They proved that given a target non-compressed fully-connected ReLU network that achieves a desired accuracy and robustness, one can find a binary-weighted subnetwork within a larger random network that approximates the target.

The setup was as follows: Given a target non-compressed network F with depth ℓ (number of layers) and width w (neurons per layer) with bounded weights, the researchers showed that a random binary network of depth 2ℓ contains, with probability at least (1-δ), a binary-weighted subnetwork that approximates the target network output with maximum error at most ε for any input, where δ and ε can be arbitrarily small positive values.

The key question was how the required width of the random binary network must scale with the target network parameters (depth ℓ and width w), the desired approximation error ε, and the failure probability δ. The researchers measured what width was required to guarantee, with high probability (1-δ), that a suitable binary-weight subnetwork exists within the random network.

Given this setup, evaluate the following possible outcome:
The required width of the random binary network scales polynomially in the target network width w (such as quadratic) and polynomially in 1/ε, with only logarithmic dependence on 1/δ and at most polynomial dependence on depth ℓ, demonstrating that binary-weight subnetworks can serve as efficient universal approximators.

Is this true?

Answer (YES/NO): YES